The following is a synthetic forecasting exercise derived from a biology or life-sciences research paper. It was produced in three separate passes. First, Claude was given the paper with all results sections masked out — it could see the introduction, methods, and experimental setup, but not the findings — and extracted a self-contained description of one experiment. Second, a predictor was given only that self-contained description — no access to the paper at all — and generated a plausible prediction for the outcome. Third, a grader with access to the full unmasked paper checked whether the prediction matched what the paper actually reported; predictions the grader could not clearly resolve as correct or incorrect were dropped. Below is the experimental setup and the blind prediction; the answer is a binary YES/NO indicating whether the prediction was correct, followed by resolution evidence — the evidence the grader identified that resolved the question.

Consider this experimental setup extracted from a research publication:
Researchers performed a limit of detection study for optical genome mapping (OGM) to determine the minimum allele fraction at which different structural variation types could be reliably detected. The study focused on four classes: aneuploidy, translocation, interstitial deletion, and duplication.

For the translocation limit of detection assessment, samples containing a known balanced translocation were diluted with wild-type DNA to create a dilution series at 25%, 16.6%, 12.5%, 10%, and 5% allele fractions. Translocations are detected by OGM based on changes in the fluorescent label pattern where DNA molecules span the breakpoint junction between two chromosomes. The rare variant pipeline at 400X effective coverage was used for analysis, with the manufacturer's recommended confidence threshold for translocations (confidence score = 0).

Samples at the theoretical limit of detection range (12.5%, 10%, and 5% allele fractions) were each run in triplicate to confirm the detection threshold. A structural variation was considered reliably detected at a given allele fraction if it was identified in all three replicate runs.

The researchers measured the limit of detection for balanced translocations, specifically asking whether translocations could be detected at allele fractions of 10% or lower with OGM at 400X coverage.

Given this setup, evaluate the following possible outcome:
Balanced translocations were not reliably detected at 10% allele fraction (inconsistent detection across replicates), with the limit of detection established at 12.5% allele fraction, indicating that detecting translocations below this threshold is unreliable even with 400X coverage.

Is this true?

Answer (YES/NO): NO